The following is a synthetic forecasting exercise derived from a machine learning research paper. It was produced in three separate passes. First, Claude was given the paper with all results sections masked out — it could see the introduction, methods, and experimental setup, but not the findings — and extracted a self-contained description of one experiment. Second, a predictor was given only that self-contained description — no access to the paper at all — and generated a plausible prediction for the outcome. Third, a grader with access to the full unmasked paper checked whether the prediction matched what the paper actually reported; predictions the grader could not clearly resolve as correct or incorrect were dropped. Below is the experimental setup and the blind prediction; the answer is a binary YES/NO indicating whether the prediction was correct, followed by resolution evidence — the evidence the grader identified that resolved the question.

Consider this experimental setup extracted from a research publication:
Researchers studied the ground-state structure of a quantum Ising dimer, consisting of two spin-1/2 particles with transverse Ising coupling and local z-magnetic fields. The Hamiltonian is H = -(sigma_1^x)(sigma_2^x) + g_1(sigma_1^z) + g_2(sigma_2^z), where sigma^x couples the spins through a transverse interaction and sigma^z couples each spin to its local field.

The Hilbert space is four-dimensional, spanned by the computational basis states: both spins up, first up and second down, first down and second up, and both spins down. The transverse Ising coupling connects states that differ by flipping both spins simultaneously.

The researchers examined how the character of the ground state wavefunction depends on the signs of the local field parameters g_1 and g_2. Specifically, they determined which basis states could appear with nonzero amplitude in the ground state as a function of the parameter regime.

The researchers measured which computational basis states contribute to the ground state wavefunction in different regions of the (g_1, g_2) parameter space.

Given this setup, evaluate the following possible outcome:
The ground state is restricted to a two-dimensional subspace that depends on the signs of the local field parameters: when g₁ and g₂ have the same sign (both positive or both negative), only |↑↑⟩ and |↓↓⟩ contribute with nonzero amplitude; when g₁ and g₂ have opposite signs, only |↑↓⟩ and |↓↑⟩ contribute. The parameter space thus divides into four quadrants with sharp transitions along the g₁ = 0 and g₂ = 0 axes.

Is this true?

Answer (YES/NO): YES